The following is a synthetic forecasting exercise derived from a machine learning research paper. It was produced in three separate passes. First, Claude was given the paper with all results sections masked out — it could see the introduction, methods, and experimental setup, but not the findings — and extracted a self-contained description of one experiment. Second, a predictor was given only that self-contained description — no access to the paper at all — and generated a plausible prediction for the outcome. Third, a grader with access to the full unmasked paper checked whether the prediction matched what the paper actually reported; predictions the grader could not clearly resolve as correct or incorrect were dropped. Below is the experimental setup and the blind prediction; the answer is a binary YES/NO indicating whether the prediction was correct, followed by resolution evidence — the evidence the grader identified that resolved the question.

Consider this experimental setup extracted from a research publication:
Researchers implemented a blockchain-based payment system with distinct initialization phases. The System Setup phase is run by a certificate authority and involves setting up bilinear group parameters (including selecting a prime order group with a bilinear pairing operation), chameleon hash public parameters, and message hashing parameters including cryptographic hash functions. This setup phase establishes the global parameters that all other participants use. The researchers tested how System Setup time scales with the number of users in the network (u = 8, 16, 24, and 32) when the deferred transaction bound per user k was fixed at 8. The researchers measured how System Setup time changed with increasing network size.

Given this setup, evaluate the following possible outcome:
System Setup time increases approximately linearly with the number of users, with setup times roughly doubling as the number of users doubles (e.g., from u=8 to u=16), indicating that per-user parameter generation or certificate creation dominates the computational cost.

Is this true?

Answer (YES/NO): NO